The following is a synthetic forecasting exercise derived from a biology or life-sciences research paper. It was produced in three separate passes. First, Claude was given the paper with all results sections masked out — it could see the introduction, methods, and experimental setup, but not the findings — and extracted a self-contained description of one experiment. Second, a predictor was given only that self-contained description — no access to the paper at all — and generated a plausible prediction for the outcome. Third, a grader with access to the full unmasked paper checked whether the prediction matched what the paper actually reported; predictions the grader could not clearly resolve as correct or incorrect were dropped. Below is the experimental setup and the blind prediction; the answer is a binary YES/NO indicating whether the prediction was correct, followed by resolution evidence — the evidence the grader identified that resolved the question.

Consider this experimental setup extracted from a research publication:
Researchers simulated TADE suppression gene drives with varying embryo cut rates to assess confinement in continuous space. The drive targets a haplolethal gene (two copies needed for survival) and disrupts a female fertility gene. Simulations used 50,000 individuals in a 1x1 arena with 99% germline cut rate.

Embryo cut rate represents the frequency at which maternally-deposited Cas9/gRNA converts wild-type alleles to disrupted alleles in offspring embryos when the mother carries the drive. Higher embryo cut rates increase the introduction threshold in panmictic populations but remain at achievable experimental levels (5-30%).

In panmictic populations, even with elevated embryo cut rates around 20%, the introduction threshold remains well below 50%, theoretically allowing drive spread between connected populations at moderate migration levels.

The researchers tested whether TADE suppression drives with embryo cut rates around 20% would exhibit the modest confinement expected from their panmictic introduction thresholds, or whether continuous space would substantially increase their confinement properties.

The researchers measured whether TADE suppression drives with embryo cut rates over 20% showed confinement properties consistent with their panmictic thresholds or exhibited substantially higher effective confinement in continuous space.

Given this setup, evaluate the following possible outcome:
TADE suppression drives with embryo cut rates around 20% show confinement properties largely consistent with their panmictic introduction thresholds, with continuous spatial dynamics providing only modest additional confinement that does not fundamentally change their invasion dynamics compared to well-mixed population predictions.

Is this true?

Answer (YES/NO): NO